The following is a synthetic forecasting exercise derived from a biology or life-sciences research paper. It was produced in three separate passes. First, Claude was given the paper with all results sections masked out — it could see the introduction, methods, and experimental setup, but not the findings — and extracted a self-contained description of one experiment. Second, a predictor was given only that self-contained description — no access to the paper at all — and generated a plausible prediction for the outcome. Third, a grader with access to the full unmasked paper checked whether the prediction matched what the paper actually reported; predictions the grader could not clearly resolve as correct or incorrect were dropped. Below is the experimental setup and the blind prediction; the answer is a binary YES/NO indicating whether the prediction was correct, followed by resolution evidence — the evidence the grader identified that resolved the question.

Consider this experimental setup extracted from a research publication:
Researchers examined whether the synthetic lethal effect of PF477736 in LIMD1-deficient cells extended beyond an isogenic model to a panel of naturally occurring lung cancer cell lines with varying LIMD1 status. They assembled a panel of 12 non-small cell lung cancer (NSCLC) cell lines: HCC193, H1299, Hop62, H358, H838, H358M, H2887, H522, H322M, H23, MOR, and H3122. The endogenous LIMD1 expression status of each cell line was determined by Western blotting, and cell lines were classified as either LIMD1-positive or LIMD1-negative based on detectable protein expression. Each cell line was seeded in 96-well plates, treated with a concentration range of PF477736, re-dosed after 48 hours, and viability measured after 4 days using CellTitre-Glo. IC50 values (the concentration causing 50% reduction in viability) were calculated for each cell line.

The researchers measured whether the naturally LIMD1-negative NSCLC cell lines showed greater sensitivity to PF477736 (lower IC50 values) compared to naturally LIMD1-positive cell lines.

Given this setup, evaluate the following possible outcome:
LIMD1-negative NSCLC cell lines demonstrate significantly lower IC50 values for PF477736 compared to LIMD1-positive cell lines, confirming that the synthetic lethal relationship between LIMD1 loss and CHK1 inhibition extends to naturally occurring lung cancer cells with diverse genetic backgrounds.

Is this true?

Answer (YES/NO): NO